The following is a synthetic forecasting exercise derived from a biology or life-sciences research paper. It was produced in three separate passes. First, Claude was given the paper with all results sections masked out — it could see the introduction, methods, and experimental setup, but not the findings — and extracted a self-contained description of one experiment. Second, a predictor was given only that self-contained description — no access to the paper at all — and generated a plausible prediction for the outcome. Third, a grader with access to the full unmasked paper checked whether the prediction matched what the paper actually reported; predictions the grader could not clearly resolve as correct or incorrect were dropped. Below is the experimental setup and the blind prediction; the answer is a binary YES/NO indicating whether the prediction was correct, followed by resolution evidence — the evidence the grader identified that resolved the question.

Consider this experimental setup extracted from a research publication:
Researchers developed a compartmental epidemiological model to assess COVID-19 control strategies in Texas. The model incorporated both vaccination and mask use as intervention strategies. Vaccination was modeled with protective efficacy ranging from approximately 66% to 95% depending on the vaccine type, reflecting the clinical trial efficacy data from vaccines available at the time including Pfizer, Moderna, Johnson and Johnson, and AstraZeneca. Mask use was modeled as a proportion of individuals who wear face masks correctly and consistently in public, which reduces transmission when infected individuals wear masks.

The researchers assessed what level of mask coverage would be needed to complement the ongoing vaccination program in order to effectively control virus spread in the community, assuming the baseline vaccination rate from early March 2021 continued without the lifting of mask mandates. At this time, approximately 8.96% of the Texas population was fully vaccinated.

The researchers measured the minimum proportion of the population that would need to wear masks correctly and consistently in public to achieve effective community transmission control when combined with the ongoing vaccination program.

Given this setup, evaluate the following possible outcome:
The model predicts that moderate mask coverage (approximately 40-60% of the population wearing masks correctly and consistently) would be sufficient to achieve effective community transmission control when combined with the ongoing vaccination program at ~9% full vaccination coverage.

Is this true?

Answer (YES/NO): NO